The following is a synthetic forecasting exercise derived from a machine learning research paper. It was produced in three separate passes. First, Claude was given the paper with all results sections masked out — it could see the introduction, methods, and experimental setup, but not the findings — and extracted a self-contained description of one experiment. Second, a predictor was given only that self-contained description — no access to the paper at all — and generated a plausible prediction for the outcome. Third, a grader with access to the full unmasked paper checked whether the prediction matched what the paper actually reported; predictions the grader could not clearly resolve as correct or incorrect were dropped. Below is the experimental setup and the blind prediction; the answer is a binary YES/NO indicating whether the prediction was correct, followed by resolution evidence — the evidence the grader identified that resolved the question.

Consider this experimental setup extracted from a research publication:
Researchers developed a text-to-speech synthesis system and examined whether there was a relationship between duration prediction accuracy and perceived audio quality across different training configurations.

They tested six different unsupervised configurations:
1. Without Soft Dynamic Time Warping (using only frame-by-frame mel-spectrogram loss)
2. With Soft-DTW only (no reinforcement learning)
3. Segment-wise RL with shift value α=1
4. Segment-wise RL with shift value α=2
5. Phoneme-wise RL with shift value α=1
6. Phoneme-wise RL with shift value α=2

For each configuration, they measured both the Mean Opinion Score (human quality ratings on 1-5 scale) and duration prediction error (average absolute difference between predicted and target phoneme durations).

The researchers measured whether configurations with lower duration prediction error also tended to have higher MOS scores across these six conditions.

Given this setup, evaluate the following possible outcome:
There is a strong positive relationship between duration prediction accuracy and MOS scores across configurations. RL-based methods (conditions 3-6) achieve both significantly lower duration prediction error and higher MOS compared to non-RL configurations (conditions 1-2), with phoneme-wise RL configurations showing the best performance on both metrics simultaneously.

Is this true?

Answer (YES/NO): YES